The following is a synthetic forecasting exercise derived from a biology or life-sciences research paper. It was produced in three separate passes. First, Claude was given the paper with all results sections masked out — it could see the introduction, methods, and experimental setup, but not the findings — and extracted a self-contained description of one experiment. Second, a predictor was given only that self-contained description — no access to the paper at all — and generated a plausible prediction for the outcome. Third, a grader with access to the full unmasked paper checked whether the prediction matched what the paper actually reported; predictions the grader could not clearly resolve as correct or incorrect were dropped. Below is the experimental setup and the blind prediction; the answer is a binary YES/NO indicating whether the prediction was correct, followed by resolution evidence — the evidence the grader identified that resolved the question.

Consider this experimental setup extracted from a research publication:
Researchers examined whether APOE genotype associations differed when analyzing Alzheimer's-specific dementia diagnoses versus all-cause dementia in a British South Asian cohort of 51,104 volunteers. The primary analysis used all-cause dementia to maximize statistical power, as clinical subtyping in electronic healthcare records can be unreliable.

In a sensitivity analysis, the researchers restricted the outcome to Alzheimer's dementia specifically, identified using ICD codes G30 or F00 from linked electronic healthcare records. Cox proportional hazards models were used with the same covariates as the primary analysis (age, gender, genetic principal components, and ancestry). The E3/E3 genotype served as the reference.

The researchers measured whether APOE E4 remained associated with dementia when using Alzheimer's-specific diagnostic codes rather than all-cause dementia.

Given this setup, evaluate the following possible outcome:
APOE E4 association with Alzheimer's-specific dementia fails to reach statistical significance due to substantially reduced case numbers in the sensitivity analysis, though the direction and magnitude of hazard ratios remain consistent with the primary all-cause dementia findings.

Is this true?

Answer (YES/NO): NO